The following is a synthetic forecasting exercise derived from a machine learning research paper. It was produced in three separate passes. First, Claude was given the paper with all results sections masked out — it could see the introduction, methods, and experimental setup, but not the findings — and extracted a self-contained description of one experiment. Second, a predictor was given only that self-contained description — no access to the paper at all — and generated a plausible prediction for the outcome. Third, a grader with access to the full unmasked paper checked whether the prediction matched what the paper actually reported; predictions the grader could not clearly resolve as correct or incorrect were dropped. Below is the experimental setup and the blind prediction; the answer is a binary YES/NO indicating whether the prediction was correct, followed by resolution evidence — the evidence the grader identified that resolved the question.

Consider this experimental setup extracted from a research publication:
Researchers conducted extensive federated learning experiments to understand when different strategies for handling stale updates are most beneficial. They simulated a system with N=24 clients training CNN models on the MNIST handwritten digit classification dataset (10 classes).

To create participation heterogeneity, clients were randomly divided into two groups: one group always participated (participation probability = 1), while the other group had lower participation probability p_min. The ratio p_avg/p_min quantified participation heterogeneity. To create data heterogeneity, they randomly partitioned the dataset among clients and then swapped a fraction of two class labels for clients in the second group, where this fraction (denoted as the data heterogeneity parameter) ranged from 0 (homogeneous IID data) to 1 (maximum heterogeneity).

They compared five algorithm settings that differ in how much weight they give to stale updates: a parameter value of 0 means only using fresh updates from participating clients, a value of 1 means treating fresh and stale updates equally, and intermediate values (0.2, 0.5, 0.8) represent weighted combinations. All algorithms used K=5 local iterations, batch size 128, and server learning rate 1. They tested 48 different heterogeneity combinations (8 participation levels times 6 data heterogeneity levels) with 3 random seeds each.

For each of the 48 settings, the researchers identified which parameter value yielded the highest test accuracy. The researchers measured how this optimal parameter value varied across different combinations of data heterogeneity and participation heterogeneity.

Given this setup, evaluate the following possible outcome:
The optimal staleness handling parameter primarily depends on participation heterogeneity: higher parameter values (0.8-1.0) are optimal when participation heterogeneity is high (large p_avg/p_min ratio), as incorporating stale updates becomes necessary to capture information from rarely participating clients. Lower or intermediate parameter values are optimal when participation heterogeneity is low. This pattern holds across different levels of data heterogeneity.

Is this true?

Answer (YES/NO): NO